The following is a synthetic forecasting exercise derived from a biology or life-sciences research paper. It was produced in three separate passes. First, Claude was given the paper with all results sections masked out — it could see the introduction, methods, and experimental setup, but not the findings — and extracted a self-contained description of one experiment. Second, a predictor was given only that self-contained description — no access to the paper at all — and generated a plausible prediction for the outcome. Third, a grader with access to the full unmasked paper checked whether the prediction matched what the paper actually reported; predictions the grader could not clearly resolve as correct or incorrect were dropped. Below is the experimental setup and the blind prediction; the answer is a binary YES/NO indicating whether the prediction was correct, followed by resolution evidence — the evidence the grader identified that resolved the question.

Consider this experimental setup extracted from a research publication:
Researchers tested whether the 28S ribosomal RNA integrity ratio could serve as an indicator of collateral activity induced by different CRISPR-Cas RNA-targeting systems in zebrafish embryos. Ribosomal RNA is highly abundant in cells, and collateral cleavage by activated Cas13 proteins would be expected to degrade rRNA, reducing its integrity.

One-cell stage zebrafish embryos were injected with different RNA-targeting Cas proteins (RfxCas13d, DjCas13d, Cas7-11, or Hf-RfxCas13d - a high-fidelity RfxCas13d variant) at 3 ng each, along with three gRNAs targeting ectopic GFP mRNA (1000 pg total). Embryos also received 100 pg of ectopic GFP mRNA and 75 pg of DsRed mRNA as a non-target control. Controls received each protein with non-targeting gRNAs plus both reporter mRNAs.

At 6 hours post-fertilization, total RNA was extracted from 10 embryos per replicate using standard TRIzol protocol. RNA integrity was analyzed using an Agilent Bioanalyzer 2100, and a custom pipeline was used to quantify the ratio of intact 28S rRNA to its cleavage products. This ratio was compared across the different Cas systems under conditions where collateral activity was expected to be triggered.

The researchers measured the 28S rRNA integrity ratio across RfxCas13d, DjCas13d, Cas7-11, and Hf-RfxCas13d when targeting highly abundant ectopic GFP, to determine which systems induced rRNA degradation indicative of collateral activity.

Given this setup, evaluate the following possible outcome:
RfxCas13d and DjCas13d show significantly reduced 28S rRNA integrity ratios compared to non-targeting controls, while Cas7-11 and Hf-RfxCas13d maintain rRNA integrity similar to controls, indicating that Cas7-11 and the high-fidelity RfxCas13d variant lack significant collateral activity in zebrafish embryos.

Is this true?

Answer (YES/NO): NO